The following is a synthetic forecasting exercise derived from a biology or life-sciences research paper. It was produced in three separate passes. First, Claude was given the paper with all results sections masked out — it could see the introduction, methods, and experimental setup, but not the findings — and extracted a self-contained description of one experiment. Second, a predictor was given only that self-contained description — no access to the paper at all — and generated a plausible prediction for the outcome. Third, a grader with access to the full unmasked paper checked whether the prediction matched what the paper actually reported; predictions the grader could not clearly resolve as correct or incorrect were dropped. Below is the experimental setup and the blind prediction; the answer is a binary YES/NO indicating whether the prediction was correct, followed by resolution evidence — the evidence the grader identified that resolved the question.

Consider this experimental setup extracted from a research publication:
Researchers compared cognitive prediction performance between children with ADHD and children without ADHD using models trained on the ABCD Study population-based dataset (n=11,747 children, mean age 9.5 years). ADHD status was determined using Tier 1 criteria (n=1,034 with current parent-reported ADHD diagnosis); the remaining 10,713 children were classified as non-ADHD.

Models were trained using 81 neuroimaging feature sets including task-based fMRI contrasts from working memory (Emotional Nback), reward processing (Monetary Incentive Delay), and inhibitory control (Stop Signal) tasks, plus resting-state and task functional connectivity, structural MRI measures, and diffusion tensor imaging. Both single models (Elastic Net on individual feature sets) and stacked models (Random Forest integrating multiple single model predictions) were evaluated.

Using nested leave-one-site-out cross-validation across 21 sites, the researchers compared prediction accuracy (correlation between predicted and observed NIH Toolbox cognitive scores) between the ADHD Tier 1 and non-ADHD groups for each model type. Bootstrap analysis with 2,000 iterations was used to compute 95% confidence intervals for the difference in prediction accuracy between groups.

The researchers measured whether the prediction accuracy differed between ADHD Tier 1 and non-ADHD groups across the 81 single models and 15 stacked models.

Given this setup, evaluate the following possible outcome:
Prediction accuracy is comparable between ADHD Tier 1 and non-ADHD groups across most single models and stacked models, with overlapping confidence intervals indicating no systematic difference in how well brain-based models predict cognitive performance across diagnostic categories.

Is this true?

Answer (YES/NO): NO